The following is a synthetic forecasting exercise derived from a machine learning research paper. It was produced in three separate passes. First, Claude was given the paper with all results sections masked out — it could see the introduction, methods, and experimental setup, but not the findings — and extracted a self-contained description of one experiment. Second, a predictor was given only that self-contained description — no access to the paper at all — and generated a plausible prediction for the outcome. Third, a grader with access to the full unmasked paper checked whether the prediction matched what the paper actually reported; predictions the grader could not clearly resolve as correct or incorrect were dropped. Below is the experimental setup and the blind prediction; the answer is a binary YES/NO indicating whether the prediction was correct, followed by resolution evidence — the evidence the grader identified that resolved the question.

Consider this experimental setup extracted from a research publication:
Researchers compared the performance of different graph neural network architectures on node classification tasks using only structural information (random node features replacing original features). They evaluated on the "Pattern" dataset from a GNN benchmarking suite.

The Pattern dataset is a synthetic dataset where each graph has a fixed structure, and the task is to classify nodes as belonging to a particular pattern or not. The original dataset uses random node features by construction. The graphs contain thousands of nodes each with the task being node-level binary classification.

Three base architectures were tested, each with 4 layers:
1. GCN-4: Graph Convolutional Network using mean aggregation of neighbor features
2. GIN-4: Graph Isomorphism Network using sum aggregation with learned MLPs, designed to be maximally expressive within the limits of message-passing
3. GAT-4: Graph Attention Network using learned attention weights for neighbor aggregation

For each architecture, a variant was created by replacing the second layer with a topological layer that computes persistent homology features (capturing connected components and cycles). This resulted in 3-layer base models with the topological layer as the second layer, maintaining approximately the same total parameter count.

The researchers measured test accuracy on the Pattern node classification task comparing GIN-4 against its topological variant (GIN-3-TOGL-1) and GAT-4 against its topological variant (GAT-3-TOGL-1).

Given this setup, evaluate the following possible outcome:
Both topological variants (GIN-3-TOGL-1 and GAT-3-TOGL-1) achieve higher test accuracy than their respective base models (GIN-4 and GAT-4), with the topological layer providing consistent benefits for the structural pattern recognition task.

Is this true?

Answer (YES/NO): NO